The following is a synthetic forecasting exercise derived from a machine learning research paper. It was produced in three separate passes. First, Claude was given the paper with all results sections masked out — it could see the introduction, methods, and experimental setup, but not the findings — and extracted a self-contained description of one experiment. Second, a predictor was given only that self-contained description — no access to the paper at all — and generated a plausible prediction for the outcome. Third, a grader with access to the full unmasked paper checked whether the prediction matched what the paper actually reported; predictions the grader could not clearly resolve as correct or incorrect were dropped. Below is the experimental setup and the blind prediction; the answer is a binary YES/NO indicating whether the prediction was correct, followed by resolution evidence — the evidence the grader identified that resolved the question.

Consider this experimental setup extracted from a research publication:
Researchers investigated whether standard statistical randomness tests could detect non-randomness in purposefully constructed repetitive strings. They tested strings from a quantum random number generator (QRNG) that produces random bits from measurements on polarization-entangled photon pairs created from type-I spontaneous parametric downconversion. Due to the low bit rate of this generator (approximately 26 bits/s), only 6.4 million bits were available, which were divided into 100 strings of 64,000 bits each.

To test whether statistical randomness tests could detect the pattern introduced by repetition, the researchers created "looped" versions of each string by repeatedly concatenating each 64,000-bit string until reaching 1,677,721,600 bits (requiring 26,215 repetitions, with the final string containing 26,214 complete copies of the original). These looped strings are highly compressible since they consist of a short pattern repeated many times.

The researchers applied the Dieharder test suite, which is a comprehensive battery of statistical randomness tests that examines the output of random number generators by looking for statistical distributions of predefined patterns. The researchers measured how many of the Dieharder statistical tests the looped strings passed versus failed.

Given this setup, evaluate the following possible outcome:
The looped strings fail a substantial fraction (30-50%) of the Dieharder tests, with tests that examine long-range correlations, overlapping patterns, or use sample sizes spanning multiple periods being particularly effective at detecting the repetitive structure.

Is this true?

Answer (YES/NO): NO